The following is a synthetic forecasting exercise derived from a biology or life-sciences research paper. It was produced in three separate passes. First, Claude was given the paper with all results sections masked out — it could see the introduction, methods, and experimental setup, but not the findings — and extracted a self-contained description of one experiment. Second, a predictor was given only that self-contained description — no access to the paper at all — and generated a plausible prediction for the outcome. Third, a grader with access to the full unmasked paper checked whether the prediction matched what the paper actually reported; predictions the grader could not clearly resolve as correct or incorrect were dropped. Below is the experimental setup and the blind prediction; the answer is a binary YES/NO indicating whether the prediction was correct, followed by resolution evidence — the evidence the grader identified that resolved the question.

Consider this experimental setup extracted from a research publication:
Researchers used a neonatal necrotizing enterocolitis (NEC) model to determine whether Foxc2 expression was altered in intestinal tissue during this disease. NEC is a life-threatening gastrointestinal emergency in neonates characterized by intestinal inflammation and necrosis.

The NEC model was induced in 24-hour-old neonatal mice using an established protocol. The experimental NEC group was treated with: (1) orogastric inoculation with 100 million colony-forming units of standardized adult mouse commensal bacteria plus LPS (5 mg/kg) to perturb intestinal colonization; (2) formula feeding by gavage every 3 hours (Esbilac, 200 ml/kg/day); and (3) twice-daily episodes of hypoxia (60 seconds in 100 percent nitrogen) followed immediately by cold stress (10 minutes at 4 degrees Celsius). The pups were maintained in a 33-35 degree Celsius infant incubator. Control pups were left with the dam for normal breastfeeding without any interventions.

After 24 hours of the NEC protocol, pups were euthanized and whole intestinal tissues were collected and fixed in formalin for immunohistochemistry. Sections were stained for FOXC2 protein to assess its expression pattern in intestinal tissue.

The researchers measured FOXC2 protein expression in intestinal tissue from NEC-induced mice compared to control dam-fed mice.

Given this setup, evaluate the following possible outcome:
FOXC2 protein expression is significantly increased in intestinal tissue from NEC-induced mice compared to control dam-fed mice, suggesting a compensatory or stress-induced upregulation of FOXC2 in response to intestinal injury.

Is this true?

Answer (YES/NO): YES